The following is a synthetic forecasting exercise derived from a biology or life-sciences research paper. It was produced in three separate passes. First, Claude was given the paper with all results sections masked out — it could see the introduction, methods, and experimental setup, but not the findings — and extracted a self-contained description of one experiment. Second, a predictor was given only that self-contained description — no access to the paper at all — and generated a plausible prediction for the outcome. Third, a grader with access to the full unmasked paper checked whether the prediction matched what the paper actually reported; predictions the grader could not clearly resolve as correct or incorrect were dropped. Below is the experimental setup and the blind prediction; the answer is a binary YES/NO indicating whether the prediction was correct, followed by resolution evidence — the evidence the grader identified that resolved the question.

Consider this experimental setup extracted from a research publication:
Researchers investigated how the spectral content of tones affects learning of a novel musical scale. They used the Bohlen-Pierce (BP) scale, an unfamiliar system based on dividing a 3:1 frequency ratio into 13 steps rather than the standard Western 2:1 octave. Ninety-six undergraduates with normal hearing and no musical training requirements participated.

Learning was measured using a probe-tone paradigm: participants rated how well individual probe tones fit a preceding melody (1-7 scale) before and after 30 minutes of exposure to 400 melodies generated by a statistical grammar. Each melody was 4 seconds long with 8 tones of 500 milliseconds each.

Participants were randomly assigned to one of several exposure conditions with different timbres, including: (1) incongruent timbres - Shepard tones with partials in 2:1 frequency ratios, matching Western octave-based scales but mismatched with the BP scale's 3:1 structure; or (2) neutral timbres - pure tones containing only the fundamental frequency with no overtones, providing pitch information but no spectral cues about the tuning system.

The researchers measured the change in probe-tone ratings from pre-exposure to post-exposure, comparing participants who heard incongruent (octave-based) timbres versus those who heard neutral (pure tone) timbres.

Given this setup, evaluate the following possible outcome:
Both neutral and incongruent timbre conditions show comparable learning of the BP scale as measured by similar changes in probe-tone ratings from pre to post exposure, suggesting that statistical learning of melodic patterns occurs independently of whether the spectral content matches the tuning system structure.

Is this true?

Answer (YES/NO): NO